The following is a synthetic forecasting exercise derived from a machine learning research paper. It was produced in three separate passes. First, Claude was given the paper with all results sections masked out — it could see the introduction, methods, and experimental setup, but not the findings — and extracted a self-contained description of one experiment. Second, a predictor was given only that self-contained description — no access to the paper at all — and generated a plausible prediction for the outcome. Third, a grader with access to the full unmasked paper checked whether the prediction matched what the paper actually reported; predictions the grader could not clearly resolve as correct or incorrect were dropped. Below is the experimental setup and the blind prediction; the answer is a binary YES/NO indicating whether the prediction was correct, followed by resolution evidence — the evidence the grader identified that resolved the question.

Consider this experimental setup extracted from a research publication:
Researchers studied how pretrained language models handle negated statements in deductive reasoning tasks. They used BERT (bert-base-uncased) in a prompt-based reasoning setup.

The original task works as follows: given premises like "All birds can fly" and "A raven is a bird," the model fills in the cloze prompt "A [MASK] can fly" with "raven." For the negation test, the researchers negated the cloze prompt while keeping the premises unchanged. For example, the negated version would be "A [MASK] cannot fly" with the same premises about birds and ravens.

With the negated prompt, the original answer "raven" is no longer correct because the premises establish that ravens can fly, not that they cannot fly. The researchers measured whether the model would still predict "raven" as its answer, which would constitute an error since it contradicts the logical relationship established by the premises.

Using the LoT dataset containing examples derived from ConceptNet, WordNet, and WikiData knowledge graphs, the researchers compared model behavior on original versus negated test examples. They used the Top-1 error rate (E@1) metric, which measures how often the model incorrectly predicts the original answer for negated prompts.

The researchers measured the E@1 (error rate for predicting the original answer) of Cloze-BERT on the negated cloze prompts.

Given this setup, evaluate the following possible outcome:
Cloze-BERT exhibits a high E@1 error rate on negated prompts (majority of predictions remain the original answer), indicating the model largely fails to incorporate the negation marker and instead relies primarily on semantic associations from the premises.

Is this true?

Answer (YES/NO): YES